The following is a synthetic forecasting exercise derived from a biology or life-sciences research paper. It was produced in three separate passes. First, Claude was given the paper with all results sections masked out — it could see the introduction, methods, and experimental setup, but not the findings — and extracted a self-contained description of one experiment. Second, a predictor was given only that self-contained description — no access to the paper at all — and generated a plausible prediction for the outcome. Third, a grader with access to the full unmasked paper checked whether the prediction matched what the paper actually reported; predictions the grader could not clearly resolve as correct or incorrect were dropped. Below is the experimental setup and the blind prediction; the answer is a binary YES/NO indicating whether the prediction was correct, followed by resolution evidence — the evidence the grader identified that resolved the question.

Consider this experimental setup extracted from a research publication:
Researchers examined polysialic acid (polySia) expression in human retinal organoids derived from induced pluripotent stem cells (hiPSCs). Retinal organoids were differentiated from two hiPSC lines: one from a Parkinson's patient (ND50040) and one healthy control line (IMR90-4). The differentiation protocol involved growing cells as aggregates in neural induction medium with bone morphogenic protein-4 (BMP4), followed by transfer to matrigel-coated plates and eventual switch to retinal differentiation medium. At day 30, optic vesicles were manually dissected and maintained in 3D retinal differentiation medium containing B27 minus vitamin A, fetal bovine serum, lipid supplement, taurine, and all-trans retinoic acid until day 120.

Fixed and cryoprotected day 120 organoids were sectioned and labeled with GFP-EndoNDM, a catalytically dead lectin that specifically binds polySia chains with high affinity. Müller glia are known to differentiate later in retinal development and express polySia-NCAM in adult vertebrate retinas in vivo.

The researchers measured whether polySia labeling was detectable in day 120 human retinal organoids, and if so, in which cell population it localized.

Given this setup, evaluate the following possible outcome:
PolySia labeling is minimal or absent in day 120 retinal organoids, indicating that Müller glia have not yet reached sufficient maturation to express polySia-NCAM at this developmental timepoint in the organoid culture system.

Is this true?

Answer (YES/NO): NO